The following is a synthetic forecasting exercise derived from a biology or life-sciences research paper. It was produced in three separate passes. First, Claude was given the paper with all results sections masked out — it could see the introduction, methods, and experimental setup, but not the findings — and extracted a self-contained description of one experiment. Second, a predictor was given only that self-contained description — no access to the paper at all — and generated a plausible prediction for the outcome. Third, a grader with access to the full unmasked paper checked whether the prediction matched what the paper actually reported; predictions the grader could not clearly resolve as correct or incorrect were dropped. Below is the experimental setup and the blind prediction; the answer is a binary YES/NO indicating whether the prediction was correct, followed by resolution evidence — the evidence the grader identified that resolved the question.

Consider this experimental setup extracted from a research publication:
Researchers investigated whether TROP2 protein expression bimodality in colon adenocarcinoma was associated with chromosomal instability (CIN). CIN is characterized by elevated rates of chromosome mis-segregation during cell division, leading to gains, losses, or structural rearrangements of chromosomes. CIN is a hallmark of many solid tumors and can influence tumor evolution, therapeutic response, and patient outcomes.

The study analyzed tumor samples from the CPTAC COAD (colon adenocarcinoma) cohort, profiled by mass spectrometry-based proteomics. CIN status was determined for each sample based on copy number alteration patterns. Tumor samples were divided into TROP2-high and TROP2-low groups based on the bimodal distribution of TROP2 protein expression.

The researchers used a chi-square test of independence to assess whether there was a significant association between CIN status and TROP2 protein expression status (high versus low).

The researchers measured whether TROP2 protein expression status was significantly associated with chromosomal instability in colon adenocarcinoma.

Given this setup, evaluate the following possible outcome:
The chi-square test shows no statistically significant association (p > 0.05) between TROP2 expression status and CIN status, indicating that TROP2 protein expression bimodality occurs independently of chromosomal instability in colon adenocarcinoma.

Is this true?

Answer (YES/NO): YES